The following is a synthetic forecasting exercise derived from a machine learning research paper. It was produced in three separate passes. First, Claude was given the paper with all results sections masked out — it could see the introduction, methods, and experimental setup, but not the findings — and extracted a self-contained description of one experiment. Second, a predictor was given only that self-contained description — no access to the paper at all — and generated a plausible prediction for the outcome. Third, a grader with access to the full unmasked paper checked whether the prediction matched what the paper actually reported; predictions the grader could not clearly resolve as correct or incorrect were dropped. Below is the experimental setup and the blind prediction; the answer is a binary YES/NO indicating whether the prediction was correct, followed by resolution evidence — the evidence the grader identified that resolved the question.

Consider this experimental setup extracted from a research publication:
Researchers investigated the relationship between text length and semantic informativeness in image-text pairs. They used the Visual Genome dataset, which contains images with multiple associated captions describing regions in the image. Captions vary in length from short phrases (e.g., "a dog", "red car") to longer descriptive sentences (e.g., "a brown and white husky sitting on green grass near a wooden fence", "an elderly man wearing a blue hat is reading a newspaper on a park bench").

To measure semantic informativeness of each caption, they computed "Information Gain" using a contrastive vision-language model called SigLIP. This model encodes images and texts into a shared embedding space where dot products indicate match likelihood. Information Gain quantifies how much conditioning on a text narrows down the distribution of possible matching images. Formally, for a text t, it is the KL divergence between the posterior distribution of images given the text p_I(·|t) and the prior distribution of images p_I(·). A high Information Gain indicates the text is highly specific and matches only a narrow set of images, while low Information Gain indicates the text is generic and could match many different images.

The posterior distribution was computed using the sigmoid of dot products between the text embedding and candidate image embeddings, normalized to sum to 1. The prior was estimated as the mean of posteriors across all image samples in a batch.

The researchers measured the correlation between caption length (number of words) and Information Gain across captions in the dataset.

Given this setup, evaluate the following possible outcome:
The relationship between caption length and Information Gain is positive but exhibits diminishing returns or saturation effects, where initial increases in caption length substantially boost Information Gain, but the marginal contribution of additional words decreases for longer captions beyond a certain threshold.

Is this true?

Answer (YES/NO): NO